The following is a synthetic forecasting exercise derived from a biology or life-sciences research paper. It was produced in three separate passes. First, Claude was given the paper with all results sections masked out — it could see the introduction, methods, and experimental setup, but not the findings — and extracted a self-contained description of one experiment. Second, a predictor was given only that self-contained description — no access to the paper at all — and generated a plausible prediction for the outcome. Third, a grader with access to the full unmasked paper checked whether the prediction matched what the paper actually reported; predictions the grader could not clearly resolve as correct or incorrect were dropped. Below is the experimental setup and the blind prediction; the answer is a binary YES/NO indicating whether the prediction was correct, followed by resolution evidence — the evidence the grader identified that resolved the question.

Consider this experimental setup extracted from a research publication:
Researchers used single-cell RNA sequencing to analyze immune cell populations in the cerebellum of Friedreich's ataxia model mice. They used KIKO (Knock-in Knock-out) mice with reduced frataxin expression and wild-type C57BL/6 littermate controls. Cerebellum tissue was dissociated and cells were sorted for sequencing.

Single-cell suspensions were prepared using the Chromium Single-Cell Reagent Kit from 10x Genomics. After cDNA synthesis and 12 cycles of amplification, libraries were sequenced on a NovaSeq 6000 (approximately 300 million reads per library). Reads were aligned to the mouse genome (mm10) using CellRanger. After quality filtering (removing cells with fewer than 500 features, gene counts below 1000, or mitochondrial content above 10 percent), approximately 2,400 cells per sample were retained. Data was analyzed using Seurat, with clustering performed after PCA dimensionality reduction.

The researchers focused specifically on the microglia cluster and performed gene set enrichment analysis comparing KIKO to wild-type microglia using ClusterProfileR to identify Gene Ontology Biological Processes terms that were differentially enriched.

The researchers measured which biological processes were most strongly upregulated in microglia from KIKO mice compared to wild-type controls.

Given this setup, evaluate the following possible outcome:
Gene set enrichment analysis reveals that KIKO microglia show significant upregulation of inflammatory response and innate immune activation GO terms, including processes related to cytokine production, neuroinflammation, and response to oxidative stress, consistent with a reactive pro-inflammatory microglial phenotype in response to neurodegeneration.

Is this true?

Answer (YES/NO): YES